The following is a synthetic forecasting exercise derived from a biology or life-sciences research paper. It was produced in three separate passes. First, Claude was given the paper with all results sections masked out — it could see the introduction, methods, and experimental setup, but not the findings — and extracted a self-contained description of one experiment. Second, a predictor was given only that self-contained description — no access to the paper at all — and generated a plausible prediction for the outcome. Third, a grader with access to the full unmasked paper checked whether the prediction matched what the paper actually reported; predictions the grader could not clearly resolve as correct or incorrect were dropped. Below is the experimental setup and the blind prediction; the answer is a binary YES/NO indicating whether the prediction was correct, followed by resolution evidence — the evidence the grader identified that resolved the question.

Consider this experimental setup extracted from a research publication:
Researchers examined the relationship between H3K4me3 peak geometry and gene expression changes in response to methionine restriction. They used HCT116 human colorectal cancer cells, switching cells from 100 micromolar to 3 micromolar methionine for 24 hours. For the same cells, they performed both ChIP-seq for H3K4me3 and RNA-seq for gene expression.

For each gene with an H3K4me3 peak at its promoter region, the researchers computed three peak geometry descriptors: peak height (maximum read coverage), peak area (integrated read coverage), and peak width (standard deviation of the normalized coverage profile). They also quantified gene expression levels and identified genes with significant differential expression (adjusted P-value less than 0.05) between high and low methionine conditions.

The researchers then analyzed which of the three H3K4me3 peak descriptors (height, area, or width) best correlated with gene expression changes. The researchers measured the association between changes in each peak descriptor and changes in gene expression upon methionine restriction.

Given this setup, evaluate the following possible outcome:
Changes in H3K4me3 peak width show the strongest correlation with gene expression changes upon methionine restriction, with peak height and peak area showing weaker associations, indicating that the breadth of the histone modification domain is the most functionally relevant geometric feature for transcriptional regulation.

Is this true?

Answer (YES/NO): YES